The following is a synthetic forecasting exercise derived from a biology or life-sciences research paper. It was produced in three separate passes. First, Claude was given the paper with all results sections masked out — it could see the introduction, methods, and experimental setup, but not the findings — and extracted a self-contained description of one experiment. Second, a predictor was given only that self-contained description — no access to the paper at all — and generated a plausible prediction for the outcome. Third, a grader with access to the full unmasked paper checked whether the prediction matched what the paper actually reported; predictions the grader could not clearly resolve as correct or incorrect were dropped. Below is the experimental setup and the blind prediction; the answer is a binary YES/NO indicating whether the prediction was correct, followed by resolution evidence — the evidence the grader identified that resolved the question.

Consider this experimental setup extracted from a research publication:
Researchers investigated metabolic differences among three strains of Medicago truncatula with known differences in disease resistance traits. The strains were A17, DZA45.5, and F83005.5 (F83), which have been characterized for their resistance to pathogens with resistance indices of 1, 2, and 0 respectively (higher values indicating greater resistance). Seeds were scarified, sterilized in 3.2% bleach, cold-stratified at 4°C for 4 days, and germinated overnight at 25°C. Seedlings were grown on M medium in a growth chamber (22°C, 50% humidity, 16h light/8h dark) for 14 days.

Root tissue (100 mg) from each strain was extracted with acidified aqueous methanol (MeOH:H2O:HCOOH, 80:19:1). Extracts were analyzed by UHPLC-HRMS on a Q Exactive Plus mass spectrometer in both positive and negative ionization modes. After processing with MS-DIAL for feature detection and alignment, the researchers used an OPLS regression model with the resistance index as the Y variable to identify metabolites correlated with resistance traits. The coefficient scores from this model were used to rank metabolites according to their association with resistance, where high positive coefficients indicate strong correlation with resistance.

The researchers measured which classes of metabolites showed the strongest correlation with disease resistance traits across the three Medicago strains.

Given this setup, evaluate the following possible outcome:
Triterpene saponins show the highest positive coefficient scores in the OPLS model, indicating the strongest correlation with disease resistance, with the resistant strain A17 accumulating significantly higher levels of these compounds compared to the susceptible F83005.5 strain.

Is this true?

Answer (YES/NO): NO